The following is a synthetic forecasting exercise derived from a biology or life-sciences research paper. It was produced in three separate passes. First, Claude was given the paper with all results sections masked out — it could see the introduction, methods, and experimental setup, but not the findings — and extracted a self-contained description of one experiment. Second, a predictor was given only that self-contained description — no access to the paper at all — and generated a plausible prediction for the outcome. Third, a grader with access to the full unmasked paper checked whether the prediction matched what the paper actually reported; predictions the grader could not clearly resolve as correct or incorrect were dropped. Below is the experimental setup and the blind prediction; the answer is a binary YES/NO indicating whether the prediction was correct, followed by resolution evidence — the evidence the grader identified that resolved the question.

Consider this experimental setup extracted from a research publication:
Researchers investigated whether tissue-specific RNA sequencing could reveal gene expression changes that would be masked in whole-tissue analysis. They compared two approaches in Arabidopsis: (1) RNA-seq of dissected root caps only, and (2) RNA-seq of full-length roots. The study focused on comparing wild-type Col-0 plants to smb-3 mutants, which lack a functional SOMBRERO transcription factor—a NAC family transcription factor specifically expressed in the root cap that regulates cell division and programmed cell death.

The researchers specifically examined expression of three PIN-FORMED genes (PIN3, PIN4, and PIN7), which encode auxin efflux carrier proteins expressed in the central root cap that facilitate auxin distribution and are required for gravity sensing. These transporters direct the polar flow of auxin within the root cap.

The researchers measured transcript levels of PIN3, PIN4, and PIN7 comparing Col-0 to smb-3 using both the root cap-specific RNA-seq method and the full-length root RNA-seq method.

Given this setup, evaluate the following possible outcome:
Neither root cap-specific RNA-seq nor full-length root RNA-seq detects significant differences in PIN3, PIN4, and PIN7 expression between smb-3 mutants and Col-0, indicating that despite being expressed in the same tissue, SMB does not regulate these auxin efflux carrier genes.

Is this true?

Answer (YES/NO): NO